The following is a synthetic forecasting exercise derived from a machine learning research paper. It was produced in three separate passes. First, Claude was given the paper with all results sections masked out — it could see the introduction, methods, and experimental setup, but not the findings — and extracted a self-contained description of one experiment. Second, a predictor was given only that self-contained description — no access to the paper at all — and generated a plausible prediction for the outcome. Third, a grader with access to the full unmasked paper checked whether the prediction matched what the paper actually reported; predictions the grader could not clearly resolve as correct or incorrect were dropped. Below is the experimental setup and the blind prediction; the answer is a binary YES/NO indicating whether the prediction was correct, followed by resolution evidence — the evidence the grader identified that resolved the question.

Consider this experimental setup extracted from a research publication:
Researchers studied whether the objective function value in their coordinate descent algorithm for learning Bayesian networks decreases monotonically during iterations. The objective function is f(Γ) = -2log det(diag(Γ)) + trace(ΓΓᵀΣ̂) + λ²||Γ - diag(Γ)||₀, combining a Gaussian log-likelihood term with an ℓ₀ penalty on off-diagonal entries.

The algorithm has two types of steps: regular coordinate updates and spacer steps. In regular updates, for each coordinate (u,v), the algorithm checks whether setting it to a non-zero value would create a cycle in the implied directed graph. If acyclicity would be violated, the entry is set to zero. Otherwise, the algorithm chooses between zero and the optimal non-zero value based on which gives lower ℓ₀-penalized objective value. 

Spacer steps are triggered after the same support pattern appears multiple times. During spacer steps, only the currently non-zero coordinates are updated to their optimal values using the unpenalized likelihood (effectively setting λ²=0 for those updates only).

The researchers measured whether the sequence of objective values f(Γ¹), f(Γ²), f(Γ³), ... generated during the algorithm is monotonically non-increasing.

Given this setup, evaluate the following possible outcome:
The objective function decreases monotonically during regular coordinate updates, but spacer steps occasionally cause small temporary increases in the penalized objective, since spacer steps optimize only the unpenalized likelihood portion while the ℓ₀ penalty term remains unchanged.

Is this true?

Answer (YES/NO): NO